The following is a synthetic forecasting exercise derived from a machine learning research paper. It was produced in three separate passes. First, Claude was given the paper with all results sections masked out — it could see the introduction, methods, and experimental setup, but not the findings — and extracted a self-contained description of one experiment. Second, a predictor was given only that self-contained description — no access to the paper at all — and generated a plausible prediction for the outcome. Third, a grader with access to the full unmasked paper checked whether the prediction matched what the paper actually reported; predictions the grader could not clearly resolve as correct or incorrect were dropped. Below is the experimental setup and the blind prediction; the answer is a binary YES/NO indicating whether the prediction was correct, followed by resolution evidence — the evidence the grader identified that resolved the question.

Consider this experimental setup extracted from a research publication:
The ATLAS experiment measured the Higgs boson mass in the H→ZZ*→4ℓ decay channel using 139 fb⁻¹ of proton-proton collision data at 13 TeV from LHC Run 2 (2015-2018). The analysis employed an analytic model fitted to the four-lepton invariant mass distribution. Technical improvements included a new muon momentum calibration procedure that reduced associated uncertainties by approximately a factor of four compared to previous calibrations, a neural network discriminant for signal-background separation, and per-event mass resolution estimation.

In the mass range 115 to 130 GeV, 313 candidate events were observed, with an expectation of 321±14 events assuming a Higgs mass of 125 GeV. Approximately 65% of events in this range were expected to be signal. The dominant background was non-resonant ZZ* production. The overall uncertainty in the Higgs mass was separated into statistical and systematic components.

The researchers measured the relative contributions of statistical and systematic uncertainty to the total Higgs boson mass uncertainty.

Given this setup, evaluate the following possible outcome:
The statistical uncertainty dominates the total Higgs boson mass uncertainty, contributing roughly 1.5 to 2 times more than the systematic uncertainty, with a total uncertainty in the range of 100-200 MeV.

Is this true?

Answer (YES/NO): NO